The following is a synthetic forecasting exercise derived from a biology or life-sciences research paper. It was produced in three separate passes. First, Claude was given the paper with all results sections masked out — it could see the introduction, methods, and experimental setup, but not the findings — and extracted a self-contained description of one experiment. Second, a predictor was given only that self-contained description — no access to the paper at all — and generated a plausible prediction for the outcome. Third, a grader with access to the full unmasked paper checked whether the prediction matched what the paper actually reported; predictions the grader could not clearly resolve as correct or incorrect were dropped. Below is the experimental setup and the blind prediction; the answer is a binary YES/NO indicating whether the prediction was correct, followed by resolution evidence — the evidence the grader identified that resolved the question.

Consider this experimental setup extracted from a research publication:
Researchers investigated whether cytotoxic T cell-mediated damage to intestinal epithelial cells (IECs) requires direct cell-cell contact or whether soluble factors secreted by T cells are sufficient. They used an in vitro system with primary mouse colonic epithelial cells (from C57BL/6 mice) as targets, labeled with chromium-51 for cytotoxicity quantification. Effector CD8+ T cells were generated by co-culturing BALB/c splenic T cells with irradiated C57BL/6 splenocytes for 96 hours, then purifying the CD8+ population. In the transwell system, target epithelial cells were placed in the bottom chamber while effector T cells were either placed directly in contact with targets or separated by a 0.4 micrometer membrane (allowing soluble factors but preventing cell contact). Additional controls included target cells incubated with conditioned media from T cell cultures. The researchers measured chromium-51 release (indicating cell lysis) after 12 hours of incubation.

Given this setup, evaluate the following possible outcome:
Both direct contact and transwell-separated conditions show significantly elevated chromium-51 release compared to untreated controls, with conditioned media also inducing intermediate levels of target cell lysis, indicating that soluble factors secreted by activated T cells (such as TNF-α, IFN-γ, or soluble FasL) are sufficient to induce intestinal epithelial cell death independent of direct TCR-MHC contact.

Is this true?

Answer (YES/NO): NO